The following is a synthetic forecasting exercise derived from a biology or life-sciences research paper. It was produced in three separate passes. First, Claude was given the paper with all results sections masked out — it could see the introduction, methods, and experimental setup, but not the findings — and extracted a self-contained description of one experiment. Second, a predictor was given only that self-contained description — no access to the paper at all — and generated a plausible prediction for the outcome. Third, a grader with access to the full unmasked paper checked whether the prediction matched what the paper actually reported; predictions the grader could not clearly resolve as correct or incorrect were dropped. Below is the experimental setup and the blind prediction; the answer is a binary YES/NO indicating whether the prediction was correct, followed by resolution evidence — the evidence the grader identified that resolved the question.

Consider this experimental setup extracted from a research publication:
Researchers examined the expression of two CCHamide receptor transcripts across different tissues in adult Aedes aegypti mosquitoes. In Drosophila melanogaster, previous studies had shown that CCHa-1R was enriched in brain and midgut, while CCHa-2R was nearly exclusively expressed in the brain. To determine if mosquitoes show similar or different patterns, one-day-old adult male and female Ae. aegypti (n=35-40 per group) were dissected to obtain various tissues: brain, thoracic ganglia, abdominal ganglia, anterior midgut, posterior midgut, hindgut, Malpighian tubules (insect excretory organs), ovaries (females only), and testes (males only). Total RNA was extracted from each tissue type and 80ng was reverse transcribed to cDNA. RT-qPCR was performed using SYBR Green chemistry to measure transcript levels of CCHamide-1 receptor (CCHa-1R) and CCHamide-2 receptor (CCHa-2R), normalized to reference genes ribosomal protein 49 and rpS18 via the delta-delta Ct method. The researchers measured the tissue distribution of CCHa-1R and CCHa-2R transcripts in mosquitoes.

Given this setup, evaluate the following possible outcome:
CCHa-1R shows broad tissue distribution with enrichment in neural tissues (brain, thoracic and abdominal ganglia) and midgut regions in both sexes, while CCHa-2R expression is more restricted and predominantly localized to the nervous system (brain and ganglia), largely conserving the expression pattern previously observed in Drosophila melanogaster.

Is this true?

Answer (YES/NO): NO